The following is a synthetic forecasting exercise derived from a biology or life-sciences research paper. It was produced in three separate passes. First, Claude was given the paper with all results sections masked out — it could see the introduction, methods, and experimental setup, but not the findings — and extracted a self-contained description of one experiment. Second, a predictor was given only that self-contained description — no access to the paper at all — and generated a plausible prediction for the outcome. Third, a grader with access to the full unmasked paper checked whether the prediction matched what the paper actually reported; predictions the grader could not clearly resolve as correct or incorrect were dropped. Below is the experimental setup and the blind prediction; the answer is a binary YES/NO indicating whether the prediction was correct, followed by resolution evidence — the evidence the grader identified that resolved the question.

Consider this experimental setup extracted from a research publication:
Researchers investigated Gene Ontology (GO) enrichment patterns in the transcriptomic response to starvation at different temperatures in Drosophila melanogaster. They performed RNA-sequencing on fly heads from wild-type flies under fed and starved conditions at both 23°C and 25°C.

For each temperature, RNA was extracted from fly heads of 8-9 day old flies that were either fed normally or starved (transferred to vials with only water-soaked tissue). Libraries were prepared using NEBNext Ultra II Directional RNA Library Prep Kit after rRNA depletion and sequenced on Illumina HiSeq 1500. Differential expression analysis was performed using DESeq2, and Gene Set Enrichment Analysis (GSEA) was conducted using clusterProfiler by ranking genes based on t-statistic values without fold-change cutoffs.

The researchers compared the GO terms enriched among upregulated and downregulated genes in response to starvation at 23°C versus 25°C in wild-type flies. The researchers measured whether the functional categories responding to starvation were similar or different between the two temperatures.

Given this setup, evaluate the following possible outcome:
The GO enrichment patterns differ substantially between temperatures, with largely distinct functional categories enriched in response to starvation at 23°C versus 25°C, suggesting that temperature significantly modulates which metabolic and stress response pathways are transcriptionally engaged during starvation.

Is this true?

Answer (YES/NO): NO